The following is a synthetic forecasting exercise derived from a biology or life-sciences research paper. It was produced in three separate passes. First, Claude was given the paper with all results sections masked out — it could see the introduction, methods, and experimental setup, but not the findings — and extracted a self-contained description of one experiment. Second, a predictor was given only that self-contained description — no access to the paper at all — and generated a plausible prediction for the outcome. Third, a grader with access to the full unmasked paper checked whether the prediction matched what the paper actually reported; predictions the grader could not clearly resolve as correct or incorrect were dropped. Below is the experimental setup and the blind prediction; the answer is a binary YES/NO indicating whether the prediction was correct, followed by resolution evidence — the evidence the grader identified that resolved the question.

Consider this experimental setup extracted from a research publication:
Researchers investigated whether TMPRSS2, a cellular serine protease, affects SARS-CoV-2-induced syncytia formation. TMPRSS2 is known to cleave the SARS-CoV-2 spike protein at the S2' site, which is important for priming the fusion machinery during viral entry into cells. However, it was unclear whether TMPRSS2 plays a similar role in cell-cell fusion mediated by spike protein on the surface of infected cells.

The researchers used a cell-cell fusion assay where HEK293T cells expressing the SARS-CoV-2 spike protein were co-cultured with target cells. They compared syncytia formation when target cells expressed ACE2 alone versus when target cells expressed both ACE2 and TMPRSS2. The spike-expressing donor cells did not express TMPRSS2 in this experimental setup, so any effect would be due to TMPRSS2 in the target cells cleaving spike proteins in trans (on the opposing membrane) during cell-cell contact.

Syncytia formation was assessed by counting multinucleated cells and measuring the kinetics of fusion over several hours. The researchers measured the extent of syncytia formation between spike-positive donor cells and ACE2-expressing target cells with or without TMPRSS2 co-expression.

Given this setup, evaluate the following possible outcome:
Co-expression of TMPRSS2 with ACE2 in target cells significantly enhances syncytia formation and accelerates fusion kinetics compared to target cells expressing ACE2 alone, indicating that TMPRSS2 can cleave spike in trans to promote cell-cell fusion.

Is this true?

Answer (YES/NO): YES